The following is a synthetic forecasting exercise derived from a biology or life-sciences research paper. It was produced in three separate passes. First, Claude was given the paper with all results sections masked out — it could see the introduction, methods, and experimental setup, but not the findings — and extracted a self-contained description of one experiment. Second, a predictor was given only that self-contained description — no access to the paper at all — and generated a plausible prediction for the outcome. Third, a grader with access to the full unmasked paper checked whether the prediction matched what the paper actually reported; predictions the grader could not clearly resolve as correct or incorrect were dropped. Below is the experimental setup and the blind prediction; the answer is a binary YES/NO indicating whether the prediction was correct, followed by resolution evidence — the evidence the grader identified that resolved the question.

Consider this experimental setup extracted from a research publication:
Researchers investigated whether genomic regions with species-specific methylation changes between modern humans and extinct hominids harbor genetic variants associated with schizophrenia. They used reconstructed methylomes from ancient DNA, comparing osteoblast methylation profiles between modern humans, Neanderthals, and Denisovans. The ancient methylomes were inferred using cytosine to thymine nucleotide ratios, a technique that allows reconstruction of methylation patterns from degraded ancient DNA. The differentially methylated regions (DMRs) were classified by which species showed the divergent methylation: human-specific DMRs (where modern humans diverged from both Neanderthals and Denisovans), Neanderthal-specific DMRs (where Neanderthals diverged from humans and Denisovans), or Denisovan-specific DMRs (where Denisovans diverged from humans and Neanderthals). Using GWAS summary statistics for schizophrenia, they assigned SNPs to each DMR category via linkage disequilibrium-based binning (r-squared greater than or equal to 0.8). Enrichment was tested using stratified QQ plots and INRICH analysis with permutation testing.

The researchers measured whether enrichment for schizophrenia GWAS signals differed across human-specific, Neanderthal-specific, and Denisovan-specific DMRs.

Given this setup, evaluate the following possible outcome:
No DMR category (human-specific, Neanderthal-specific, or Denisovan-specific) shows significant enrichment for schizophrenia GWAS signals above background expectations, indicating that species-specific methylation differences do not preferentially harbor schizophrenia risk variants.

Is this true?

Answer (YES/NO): NO